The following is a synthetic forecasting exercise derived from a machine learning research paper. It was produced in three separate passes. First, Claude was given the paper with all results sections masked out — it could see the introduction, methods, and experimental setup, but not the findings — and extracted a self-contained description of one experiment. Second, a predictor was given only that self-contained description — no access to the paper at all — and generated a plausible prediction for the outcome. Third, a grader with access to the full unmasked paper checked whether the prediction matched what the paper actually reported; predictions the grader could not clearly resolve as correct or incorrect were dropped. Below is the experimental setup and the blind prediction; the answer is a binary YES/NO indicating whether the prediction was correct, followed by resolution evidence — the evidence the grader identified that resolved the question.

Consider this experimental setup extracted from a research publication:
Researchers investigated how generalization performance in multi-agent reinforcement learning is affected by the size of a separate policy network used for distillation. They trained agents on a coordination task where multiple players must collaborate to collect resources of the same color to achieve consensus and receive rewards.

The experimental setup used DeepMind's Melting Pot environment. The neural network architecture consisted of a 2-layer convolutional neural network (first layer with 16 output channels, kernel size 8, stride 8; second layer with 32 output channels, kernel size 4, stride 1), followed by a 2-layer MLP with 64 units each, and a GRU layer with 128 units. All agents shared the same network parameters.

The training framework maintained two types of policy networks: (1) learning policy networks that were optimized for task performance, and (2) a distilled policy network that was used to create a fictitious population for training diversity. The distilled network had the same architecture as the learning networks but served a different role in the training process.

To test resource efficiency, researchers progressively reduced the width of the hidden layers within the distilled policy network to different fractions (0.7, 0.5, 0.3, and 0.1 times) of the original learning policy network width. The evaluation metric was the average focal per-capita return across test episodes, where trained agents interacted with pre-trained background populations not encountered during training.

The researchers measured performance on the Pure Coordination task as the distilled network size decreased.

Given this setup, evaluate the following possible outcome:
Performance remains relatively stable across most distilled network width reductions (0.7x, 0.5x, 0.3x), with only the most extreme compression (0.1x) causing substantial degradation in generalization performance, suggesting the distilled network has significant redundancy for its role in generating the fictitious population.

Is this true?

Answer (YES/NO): NO